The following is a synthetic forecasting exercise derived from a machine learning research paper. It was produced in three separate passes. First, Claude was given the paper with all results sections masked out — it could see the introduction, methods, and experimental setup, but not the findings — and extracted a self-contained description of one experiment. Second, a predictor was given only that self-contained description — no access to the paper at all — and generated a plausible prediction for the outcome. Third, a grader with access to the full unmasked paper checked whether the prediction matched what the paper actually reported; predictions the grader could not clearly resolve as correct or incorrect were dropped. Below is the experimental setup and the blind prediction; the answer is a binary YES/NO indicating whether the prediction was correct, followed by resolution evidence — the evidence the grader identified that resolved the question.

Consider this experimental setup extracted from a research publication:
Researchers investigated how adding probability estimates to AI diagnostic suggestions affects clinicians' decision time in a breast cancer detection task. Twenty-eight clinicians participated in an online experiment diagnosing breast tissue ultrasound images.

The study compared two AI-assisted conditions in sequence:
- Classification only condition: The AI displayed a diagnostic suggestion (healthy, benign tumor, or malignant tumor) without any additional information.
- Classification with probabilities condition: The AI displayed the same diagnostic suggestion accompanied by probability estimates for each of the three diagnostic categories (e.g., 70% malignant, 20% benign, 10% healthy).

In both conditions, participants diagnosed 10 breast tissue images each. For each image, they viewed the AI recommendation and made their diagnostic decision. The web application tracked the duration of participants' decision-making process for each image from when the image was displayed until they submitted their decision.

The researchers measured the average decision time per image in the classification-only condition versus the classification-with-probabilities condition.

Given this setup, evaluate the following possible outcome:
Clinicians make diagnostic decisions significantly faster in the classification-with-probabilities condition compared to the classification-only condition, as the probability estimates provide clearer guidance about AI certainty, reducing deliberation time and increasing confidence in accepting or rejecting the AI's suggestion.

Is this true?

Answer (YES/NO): NO